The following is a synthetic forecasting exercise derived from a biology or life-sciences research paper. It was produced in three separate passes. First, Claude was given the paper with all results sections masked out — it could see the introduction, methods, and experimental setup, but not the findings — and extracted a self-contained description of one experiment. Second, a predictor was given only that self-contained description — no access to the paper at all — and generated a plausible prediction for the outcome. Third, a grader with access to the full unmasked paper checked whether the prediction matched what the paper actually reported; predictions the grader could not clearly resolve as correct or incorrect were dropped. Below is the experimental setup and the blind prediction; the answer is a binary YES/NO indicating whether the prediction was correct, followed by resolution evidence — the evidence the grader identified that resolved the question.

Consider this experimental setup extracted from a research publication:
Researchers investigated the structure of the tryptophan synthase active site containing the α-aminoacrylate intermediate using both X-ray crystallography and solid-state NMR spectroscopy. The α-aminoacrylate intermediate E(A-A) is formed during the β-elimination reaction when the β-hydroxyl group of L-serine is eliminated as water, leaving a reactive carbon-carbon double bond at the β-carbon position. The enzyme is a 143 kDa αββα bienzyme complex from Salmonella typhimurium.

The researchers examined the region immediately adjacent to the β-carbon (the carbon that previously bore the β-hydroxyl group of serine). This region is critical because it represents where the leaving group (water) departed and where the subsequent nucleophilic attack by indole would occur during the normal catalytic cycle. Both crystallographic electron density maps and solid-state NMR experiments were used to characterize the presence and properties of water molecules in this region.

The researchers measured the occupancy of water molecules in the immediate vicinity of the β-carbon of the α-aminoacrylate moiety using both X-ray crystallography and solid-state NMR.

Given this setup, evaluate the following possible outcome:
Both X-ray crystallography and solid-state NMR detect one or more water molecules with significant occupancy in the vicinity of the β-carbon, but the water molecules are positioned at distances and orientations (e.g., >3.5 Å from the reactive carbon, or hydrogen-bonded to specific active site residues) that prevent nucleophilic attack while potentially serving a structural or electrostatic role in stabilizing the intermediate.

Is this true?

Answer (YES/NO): NO